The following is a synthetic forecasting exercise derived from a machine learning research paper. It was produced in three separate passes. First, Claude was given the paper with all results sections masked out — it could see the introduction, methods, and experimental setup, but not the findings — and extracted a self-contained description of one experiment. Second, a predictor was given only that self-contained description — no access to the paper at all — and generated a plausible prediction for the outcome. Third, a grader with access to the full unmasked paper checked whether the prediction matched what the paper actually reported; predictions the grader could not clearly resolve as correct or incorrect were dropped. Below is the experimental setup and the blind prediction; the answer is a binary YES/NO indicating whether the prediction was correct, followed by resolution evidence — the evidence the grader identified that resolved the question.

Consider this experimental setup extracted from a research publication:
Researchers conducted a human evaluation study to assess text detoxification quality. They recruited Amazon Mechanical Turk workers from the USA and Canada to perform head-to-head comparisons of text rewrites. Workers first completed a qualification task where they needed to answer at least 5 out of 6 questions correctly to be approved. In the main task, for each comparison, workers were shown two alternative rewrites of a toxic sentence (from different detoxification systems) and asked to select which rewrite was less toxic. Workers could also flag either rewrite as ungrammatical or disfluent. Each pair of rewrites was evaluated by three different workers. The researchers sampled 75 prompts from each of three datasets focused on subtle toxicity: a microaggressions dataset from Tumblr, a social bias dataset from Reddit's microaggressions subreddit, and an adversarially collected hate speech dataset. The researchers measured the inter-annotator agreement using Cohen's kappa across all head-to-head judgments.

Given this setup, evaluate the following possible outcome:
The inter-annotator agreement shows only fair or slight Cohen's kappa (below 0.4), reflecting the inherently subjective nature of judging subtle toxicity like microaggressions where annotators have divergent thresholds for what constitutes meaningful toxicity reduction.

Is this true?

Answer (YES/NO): NO